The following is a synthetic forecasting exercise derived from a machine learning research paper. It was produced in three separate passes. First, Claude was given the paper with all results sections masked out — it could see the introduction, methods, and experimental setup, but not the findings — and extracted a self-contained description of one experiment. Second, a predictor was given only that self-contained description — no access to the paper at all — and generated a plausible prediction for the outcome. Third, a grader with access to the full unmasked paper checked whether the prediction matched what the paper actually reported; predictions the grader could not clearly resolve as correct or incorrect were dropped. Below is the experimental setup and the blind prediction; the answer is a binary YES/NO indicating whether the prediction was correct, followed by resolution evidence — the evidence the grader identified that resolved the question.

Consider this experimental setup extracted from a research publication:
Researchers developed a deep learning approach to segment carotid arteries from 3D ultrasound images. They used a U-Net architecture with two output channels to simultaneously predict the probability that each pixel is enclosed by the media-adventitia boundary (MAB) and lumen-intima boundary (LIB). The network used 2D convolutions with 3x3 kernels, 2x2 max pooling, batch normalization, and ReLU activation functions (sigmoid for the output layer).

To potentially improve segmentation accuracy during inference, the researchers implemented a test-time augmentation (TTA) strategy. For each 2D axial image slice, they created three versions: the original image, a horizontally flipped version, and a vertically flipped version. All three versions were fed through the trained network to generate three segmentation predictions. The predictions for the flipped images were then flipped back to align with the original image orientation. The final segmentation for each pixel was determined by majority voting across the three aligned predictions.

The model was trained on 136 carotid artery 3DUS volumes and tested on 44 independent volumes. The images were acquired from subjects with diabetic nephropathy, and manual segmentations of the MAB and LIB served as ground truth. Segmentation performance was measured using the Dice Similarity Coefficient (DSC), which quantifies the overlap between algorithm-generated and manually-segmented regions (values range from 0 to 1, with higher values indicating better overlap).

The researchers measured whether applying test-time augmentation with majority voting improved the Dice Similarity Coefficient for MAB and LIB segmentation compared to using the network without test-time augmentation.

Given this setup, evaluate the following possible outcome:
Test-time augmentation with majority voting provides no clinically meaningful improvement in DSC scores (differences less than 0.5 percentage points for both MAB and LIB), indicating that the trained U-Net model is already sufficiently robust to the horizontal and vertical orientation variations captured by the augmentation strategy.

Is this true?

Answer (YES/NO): NO